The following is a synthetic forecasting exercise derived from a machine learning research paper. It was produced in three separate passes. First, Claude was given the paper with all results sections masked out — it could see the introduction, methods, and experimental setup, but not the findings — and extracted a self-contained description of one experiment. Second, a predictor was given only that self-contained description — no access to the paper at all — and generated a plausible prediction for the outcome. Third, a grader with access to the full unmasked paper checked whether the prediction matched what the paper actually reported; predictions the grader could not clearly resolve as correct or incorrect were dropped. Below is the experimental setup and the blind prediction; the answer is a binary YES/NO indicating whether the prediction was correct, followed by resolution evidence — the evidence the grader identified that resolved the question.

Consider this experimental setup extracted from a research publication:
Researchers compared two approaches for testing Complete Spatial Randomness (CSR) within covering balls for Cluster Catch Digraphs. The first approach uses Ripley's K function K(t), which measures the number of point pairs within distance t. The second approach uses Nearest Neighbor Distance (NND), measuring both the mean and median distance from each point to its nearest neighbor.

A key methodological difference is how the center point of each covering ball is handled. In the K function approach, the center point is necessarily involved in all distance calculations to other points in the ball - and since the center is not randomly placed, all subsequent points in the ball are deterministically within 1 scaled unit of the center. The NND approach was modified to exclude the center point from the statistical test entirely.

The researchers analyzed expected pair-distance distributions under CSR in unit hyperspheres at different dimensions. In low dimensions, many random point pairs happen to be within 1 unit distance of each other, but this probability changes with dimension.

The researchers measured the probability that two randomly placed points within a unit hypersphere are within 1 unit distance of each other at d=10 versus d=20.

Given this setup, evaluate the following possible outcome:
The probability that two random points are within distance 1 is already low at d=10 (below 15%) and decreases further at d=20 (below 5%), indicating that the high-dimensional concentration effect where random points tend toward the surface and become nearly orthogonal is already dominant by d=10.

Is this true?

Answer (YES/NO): YES